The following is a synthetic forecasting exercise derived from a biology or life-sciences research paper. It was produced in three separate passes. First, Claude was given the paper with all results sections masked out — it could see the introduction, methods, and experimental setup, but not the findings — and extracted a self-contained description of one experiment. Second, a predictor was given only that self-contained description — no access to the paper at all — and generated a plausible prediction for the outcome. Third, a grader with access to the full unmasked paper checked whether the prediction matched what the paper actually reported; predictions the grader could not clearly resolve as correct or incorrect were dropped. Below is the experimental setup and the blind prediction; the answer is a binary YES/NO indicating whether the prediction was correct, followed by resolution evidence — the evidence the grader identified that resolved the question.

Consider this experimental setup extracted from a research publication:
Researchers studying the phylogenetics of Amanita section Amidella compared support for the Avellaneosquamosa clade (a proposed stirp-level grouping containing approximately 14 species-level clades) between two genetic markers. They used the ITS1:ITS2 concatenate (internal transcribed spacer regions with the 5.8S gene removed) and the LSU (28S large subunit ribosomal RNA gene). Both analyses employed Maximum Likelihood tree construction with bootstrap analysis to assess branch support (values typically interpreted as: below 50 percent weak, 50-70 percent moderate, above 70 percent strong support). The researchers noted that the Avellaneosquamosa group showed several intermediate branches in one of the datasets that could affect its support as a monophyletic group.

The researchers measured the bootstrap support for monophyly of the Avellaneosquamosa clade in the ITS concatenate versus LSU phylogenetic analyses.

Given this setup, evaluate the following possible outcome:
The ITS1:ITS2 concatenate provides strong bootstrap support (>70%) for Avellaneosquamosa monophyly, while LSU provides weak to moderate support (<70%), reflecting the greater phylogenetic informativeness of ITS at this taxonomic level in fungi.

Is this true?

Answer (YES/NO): NO